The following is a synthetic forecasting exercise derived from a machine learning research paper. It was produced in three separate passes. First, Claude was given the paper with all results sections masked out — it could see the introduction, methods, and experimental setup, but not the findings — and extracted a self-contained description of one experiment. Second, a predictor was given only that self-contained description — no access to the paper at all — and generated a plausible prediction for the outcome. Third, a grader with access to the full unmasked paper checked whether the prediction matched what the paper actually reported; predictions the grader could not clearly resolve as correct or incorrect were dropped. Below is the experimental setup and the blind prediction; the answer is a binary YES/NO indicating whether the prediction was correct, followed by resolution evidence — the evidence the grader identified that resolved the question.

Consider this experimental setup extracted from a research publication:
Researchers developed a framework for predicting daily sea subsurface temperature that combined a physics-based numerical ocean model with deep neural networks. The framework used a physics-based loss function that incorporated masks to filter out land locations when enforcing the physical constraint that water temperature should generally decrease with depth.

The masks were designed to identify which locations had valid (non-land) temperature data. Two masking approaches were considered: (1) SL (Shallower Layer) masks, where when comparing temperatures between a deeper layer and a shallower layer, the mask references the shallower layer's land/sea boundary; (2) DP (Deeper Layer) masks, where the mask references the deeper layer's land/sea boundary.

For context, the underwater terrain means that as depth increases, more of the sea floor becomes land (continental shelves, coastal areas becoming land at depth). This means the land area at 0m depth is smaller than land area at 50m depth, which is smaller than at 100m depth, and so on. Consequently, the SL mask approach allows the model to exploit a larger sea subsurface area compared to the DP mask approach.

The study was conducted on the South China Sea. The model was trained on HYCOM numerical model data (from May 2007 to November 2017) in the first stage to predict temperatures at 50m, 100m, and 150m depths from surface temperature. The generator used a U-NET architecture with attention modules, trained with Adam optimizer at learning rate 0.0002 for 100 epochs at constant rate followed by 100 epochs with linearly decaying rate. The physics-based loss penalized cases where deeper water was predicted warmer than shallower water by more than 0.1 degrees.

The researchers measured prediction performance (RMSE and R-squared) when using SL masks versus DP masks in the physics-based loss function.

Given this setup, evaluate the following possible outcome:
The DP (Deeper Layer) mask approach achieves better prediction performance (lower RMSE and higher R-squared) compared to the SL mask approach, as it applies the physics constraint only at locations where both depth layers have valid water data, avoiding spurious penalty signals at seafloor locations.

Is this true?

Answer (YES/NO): NO